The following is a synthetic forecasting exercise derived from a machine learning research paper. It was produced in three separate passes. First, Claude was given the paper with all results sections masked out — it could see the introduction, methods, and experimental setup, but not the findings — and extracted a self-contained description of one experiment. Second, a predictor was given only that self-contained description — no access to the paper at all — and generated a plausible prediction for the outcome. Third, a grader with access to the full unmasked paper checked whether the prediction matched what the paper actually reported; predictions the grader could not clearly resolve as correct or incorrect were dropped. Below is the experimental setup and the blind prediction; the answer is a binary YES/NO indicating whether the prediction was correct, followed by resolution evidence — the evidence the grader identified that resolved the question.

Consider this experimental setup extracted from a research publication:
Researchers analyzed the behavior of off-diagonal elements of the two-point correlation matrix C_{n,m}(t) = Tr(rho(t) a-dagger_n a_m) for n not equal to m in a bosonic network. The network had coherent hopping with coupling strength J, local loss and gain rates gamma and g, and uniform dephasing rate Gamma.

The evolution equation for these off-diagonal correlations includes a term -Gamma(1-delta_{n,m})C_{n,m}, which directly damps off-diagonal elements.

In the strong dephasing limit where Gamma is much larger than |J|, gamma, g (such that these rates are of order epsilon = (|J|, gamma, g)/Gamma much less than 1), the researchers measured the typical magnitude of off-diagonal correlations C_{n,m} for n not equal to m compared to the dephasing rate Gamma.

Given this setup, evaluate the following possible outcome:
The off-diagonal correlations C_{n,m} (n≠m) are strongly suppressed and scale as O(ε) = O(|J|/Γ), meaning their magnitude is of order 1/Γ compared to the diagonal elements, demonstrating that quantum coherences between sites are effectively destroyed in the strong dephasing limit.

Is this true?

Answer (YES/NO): YES